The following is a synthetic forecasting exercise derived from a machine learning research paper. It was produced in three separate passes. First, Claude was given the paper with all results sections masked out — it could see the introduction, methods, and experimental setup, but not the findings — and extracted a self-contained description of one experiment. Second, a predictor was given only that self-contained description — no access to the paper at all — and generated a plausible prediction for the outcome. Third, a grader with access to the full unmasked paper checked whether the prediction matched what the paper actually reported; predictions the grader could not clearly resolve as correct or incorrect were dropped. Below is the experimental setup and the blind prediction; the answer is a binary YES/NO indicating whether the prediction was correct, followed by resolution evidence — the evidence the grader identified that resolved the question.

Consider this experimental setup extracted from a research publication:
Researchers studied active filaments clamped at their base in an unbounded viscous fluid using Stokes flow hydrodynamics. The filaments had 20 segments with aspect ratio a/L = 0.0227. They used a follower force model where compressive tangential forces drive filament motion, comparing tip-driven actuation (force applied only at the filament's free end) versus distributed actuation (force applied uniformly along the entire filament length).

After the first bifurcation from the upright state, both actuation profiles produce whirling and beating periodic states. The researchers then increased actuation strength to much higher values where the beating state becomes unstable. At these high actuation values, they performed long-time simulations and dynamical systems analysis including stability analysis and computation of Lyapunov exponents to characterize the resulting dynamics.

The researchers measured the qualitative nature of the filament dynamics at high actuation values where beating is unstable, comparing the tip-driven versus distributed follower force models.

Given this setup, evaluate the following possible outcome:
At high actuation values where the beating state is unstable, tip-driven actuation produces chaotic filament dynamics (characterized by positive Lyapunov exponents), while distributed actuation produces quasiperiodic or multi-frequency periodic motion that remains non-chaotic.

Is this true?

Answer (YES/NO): NO